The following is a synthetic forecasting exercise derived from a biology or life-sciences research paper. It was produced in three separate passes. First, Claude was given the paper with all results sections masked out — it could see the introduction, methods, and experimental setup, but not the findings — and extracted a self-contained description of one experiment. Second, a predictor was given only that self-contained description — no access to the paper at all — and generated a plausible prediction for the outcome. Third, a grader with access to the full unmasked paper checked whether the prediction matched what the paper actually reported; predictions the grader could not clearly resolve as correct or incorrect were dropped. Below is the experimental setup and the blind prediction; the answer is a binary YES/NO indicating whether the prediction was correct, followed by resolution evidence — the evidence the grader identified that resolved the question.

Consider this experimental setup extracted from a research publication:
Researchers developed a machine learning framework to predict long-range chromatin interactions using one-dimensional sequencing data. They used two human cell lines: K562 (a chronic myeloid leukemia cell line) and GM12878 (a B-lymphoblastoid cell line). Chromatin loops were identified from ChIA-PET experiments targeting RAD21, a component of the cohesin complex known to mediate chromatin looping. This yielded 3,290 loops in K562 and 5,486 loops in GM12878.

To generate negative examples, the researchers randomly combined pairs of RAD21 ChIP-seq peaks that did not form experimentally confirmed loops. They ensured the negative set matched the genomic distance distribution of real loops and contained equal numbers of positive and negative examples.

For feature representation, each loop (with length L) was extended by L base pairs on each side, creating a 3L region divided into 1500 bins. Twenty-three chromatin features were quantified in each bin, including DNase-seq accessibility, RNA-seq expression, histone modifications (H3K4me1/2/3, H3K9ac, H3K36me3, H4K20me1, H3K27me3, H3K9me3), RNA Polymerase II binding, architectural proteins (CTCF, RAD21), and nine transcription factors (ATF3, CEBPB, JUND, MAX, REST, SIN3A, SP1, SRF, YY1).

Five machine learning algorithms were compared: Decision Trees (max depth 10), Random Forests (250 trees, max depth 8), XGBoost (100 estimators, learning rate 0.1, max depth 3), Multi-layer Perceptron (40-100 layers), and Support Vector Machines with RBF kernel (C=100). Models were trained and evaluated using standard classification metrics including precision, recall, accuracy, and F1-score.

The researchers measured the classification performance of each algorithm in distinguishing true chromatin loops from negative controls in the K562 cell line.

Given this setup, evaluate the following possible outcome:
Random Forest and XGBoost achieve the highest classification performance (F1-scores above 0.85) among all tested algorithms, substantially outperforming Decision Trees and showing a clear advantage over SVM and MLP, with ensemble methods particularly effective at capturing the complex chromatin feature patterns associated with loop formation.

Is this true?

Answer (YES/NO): NO